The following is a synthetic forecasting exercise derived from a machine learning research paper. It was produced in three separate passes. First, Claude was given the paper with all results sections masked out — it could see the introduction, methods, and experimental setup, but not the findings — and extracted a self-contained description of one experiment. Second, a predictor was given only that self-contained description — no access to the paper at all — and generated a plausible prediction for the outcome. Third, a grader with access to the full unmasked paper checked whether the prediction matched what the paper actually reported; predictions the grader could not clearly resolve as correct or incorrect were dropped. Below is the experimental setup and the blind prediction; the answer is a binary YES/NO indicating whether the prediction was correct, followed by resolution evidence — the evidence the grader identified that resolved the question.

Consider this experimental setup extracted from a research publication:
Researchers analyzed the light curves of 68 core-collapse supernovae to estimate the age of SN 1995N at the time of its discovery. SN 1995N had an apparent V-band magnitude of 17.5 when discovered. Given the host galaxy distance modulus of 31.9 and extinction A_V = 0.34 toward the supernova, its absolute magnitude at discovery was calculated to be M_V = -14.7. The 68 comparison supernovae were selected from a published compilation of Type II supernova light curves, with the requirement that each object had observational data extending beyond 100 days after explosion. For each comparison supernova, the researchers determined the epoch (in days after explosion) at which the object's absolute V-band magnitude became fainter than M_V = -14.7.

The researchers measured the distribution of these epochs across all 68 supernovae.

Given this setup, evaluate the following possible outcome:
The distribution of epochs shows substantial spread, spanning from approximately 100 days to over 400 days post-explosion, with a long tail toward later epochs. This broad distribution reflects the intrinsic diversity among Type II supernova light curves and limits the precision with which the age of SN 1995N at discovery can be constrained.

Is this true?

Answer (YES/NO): NO